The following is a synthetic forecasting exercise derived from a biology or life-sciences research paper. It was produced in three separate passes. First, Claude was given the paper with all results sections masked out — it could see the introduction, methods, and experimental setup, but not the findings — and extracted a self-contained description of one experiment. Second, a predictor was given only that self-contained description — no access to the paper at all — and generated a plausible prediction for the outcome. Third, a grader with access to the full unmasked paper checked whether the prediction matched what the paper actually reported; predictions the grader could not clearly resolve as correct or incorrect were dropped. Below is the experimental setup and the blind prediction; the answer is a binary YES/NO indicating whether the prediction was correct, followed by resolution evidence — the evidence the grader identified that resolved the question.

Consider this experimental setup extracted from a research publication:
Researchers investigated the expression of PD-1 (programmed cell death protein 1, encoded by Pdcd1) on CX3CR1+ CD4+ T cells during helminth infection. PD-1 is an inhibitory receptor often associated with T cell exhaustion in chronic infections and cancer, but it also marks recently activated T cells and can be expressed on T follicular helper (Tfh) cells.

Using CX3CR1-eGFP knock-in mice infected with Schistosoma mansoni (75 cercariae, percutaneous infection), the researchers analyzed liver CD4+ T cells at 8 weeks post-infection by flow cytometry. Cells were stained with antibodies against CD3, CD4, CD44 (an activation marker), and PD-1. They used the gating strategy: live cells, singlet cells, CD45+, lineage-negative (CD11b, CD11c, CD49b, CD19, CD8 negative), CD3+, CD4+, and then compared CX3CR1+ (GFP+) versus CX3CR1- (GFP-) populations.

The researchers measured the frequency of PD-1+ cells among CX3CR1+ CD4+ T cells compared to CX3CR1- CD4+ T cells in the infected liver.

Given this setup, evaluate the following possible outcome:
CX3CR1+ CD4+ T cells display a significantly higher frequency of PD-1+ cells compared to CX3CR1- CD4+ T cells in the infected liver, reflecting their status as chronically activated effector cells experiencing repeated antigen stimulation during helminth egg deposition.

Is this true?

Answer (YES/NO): YES